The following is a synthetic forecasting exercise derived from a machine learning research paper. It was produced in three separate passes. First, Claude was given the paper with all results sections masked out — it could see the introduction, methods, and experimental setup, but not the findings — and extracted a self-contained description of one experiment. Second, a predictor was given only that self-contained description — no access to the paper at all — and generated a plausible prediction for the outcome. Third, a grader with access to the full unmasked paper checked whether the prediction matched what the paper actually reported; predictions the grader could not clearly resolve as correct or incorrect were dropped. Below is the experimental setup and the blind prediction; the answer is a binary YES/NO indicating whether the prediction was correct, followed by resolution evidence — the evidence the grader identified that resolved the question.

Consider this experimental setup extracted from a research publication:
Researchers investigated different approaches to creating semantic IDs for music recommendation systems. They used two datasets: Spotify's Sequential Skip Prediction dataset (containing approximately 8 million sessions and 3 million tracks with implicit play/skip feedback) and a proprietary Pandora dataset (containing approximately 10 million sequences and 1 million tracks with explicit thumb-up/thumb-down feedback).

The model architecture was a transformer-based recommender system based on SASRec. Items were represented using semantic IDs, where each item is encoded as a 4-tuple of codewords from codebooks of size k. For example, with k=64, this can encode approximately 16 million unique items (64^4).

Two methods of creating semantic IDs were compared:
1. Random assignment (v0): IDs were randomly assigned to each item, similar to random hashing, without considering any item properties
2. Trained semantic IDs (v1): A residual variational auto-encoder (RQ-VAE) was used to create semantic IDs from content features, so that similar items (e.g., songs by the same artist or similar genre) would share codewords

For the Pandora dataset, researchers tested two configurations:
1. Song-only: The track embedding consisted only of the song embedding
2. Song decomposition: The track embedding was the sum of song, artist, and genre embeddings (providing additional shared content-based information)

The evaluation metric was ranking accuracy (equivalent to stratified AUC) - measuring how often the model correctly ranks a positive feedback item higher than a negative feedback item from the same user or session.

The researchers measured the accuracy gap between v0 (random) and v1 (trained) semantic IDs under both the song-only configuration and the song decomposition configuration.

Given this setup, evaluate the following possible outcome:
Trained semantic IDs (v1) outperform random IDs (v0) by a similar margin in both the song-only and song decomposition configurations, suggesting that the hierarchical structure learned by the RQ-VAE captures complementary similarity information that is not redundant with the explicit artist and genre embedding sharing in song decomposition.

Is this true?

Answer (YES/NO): NO